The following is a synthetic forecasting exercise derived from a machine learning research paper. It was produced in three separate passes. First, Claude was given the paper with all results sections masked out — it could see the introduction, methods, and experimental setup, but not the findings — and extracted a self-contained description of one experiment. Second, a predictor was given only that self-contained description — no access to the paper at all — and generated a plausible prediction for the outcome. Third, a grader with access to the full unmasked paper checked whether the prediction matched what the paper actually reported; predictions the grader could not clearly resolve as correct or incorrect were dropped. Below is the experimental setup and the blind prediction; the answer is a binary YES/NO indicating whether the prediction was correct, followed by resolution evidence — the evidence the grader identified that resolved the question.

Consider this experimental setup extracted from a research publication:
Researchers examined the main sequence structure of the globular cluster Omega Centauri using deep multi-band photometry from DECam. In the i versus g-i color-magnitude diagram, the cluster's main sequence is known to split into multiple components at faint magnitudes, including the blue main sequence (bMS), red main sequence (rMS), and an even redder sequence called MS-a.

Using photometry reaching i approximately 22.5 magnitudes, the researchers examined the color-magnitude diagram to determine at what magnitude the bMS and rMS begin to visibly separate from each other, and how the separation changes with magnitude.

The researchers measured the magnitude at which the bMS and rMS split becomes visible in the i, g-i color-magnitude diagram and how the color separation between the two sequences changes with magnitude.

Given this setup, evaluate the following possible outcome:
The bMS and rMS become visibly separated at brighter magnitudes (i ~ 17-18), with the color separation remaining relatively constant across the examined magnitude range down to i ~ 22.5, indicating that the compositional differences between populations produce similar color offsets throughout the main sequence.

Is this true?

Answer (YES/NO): NO